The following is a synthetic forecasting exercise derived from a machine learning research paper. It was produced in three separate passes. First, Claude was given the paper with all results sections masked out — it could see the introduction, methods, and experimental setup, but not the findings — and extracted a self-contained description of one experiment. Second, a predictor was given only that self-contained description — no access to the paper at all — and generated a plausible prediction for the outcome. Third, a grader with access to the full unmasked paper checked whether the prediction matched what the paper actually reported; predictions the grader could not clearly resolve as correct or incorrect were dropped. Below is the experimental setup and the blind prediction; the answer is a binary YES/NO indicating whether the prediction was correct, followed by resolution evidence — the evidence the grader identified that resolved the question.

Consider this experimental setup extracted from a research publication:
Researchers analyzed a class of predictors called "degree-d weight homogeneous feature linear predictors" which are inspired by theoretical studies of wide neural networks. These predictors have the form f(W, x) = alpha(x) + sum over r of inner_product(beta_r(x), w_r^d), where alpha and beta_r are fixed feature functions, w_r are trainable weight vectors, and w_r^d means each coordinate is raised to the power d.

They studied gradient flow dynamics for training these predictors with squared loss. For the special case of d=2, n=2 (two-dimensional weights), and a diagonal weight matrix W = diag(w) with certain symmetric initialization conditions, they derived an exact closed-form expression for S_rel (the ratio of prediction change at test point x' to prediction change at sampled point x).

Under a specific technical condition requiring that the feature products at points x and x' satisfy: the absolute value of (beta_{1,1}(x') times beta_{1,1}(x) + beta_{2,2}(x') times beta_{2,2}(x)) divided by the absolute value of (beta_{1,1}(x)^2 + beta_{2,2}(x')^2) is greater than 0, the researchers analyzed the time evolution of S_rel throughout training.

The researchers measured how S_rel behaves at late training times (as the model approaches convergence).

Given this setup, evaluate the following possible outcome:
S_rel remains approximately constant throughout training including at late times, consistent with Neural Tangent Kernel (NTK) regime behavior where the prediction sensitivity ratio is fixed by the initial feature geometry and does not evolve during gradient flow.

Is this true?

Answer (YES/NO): NO